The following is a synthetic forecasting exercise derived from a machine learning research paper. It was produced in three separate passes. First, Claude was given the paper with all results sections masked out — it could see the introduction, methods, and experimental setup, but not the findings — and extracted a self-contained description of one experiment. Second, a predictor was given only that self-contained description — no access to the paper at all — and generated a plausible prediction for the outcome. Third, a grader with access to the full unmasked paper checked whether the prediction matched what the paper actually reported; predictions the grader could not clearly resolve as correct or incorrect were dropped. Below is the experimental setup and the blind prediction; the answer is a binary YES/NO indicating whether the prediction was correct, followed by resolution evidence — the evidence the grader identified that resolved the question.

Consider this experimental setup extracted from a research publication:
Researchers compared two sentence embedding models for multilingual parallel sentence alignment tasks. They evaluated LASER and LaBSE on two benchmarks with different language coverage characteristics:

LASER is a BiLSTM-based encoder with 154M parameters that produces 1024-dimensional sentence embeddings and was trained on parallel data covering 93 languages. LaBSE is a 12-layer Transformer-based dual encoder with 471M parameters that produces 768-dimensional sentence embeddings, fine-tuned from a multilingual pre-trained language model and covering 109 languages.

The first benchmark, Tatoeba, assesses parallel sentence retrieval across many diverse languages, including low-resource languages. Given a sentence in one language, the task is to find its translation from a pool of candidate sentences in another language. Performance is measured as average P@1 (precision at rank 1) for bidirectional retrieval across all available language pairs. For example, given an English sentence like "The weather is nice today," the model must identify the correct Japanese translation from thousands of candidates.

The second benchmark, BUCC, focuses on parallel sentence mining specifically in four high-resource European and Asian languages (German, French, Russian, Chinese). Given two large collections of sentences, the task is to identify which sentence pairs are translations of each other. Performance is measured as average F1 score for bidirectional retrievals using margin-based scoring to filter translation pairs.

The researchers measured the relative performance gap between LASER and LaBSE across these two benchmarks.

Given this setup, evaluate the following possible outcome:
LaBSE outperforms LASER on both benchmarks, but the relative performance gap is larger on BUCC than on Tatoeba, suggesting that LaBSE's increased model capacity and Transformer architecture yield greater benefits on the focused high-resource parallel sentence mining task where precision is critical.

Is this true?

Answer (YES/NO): NO